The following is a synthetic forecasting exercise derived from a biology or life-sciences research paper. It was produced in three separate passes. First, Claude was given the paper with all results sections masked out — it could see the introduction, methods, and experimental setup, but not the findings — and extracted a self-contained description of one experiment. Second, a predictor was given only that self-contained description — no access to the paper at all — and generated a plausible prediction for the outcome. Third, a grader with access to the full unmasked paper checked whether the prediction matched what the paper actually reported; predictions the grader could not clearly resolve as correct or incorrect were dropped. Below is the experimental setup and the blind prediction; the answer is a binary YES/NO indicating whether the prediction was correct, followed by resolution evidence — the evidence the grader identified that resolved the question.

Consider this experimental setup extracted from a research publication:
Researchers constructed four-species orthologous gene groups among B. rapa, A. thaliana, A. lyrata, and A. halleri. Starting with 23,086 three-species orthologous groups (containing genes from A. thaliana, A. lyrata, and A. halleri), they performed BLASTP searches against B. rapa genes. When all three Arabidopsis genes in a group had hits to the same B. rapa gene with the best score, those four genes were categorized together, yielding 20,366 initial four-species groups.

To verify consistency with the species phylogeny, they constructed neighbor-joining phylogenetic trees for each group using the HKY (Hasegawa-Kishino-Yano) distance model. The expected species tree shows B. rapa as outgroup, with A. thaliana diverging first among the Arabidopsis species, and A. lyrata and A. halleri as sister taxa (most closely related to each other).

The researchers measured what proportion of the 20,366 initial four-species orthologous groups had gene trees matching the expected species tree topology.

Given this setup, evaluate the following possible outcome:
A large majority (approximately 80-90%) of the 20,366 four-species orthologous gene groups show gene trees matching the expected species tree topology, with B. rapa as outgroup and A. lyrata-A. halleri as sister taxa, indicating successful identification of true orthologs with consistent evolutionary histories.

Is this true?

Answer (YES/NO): YES